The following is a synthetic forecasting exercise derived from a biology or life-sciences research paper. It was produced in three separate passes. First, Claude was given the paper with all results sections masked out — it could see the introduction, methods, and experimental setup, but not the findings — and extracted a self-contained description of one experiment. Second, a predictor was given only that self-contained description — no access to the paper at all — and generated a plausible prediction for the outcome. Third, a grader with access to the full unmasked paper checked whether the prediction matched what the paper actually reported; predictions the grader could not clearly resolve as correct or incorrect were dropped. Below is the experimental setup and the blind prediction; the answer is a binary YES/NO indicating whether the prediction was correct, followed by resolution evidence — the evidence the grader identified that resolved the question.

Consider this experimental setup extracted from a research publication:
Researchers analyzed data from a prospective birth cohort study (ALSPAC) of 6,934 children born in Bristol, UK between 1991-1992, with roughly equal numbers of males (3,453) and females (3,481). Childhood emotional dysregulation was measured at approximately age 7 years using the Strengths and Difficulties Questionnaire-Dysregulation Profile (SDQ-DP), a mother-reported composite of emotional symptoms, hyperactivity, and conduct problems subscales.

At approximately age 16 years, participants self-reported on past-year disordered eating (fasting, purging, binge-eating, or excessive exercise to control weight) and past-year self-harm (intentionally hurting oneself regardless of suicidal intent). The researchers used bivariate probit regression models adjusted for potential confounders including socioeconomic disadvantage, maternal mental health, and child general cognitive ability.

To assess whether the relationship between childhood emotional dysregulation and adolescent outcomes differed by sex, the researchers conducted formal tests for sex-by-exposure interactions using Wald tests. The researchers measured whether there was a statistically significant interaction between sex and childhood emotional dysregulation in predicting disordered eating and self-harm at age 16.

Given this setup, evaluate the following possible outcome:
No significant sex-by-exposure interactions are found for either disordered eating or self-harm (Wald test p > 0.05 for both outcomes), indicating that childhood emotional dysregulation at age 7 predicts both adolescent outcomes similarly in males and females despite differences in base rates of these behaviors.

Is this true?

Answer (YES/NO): YES